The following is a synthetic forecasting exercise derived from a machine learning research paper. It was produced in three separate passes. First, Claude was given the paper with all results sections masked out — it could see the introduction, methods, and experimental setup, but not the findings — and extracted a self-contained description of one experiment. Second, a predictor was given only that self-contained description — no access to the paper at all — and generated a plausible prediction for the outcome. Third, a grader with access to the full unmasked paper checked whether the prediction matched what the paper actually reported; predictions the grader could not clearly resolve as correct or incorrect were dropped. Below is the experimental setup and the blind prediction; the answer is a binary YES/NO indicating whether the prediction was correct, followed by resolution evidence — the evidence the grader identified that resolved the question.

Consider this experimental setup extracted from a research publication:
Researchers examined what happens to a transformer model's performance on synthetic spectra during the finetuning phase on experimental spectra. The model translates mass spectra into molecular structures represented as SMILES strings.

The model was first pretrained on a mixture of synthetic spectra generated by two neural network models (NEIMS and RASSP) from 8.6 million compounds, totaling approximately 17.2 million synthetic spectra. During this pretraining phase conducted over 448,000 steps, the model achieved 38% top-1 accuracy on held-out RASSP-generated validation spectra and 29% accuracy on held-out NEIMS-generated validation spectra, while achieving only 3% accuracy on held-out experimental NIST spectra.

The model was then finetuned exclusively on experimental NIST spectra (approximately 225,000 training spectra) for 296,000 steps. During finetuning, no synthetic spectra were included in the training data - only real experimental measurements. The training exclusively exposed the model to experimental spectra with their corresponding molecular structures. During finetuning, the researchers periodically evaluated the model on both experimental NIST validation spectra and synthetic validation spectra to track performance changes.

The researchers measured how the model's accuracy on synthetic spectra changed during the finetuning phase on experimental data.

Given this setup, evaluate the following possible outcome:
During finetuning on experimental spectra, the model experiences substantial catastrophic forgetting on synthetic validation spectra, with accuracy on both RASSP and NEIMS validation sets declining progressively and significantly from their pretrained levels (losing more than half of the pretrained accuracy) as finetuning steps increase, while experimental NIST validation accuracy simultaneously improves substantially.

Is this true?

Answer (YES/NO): NO